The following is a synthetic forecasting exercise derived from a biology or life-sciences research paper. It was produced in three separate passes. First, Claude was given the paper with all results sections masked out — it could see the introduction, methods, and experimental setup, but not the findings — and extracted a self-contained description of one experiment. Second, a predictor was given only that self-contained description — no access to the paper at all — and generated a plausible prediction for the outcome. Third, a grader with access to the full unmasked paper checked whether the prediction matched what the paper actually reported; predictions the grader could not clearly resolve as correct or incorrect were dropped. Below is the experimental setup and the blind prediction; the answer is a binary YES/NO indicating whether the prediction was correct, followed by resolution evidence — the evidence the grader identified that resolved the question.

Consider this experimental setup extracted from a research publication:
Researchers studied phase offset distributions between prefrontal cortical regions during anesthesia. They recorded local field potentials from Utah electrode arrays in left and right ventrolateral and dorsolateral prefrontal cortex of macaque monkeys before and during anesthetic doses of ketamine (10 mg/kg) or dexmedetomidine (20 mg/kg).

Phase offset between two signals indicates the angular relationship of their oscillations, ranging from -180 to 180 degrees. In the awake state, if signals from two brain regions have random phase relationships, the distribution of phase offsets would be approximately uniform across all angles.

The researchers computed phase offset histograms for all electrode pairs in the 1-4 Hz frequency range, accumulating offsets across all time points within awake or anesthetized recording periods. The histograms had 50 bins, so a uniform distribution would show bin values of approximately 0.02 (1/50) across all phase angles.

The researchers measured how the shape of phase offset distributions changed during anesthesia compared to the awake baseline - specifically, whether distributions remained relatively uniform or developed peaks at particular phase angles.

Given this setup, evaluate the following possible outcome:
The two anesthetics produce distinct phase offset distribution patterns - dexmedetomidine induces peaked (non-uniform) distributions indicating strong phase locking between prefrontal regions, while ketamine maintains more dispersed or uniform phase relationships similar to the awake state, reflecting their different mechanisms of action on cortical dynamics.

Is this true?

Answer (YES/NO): NO